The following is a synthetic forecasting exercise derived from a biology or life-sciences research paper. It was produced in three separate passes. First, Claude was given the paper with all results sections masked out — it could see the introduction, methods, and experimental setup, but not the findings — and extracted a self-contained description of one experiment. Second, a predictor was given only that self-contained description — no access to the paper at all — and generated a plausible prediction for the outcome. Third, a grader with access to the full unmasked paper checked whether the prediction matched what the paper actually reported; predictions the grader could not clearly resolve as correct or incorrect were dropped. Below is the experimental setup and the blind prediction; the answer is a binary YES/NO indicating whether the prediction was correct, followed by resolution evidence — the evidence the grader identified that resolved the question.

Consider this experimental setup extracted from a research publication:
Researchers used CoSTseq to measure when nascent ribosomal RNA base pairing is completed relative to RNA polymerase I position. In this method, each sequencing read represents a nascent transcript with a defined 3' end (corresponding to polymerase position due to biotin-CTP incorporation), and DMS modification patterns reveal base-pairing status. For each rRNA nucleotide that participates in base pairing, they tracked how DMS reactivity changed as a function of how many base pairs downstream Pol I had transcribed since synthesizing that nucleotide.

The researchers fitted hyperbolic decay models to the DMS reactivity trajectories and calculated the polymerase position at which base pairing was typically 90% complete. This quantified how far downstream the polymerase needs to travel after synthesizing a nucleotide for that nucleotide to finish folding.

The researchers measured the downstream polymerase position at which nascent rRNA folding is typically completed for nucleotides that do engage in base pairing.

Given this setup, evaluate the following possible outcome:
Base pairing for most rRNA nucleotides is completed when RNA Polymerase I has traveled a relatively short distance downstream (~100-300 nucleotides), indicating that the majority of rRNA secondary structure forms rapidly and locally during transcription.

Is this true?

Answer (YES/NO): NO